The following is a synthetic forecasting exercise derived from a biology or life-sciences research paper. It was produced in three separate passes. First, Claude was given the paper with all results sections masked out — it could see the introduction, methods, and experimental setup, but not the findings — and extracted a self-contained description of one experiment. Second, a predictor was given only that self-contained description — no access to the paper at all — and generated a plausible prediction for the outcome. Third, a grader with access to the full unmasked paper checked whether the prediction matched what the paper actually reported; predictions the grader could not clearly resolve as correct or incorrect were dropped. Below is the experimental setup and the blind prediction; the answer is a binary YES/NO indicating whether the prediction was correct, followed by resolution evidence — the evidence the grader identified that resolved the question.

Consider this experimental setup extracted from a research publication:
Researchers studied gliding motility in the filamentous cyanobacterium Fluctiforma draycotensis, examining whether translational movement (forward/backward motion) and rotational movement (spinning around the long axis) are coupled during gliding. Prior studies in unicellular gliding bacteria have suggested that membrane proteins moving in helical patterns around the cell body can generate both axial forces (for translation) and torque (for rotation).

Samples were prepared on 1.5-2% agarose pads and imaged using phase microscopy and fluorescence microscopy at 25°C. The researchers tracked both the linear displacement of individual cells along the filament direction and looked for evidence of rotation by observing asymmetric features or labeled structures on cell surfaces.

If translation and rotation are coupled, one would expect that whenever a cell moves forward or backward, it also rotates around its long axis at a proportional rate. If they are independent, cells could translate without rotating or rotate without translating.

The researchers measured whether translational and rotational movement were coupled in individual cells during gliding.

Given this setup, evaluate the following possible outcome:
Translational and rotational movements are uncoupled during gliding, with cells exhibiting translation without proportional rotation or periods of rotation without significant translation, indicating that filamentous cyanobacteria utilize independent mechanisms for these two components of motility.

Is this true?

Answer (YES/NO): NO